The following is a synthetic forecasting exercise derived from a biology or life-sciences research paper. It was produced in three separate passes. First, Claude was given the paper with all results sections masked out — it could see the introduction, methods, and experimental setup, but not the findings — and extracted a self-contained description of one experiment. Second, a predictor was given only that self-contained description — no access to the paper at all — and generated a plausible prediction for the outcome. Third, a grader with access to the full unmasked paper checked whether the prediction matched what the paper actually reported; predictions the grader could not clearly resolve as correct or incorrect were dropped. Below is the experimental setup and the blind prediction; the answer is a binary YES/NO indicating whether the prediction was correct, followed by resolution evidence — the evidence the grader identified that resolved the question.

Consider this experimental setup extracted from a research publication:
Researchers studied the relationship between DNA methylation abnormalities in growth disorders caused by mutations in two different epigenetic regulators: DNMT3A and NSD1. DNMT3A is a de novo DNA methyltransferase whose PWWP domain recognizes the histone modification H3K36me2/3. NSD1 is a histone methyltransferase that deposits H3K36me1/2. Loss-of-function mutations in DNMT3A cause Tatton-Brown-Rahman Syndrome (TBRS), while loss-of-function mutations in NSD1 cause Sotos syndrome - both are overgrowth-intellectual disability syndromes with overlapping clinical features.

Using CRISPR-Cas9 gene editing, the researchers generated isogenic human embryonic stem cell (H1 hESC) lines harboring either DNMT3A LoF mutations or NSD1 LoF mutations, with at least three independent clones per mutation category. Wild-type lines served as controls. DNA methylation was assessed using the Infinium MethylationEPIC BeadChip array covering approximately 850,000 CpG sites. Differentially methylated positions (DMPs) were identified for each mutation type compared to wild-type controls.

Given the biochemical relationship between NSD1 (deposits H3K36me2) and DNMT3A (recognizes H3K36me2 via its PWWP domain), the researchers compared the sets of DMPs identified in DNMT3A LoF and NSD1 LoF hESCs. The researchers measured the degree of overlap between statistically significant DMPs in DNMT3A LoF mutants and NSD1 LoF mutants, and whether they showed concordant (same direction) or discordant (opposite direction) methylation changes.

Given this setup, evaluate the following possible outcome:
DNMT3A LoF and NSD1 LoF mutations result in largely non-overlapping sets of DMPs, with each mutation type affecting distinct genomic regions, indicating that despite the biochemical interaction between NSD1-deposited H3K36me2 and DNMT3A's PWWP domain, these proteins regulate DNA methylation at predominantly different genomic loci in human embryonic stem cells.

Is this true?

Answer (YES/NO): NO